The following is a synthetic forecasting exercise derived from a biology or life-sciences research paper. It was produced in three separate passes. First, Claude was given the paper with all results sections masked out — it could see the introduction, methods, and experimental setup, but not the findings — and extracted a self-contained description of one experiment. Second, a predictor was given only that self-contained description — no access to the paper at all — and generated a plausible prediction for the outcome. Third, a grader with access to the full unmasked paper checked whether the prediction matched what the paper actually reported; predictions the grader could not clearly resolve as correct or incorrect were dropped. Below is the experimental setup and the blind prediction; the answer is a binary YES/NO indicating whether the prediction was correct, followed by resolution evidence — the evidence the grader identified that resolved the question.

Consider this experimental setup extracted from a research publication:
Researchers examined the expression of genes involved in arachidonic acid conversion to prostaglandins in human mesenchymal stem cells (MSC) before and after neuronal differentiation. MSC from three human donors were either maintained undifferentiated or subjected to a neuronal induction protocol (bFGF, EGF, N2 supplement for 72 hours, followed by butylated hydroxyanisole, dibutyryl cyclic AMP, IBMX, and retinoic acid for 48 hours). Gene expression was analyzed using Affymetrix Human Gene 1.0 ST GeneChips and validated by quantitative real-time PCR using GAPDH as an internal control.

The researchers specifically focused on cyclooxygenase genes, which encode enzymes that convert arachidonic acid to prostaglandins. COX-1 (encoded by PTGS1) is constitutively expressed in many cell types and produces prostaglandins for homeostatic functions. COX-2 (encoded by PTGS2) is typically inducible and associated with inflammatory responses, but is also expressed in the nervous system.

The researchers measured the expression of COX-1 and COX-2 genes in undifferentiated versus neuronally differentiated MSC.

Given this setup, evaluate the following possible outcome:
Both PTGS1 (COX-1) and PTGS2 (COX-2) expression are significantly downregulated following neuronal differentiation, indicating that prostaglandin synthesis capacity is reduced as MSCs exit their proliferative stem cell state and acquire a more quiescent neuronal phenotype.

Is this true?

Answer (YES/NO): NO